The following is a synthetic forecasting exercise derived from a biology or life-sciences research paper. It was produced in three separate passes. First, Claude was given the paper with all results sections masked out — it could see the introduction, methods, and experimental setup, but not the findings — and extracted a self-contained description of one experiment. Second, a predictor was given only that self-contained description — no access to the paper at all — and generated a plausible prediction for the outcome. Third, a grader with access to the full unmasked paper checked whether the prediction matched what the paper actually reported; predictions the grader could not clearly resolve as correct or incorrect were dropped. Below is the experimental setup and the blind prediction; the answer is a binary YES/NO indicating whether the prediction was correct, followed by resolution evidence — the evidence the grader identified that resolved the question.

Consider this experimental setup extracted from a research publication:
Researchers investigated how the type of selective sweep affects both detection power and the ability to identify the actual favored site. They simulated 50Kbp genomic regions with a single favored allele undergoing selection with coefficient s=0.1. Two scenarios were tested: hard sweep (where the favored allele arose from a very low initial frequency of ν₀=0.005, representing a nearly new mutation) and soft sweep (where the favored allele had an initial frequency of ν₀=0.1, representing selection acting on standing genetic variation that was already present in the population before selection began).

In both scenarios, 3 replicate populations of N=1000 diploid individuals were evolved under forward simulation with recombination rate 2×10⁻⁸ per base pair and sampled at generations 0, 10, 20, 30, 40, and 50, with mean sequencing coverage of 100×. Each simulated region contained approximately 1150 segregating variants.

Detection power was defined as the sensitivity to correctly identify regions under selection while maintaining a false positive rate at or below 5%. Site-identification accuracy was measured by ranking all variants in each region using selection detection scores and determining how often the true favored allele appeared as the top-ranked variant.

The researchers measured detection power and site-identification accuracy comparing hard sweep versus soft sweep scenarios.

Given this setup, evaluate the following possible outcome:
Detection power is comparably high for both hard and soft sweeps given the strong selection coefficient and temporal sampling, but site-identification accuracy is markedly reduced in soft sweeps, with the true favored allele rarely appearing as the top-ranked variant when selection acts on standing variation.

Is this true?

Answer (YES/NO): NO